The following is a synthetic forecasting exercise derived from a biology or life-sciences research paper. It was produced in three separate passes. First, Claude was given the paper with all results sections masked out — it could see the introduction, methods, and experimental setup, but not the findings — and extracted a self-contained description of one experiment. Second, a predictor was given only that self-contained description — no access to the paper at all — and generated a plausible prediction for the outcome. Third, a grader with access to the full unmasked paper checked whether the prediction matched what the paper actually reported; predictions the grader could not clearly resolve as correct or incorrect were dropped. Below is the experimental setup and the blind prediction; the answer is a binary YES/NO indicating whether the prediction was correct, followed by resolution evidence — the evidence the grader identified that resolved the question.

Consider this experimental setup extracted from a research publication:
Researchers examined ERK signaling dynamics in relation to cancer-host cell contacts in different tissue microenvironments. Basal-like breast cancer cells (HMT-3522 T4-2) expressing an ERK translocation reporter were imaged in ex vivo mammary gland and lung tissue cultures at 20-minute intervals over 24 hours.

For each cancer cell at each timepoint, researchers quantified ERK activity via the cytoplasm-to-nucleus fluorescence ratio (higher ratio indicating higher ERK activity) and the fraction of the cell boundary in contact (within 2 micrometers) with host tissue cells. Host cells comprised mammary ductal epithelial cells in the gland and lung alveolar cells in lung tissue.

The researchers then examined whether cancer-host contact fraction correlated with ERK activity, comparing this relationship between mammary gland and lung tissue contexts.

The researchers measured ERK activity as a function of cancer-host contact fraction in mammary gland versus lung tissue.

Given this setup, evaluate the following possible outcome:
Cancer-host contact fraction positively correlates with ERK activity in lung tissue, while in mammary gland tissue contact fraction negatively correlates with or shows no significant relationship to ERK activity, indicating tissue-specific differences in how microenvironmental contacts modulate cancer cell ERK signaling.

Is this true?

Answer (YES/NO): NO